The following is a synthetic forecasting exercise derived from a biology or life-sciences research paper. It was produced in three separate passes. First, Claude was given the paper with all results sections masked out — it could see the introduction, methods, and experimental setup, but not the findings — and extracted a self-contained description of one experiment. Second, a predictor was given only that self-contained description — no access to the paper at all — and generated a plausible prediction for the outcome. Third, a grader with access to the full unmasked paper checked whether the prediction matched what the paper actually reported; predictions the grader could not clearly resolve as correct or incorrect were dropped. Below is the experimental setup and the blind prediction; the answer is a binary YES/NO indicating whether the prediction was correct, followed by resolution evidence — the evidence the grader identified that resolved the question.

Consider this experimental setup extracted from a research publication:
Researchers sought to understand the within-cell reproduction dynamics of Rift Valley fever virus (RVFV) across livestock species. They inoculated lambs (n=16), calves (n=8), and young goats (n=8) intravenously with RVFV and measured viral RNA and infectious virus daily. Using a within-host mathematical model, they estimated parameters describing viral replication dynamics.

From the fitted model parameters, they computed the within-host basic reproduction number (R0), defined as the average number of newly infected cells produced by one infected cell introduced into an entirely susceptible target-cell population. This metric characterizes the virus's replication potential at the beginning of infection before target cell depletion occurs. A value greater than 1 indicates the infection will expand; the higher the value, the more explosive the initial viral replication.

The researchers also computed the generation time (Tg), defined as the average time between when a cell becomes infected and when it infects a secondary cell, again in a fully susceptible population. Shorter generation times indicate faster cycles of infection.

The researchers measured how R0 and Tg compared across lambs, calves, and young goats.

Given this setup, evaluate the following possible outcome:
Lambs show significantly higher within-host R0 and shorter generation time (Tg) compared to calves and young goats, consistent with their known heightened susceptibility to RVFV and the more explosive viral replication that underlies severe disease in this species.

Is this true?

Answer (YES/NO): NO